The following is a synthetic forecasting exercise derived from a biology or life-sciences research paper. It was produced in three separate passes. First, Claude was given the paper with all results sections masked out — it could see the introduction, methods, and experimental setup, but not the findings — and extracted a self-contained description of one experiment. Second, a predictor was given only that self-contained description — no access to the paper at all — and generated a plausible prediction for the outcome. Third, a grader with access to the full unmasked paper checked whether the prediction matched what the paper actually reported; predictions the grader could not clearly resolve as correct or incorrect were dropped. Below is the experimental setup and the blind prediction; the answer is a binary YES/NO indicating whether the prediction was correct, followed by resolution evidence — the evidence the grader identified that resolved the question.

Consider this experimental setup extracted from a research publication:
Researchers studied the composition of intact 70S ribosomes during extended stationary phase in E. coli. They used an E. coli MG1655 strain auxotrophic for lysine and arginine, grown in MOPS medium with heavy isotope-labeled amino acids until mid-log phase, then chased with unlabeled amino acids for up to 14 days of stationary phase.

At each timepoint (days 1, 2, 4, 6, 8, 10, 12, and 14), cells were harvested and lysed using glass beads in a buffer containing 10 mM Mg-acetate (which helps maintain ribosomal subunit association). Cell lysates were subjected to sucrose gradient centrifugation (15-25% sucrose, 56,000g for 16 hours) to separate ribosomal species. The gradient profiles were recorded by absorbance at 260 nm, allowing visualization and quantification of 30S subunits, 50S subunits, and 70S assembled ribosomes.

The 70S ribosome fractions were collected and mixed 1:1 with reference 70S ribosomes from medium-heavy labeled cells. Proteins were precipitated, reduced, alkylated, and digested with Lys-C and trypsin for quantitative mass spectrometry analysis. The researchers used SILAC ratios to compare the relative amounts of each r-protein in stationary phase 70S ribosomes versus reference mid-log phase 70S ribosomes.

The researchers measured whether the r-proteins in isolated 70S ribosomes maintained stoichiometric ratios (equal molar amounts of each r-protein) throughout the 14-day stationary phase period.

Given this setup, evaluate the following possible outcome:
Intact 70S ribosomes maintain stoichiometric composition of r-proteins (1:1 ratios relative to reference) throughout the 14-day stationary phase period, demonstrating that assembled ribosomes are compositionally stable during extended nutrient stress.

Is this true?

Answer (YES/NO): NO